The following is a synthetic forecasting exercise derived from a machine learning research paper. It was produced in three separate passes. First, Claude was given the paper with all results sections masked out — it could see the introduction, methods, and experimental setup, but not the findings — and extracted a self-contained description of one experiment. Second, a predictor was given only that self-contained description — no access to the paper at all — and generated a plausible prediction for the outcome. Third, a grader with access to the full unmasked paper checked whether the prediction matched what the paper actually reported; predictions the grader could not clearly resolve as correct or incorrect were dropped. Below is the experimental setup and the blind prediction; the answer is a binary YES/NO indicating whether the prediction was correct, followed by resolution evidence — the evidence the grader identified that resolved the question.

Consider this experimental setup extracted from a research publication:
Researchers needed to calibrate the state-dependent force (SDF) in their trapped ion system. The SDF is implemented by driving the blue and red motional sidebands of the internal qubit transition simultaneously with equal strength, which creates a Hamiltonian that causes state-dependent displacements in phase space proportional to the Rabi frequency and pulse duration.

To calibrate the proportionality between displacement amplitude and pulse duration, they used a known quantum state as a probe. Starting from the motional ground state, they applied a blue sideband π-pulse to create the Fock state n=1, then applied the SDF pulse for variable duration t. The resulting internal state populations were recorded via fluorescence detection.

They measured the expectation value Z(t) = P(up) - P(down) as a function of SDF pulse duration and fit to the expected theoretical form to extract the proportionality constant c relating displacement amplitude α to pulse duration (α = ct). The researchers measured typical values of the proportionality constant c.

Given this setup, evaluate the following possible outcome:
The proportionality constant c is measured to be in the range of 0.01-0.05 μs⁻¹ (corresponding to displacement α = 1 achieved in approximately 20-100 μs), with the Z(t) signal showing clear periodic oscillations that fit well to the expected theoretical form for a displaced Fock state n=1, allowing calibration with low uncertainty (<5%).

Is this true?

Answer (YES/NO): NO